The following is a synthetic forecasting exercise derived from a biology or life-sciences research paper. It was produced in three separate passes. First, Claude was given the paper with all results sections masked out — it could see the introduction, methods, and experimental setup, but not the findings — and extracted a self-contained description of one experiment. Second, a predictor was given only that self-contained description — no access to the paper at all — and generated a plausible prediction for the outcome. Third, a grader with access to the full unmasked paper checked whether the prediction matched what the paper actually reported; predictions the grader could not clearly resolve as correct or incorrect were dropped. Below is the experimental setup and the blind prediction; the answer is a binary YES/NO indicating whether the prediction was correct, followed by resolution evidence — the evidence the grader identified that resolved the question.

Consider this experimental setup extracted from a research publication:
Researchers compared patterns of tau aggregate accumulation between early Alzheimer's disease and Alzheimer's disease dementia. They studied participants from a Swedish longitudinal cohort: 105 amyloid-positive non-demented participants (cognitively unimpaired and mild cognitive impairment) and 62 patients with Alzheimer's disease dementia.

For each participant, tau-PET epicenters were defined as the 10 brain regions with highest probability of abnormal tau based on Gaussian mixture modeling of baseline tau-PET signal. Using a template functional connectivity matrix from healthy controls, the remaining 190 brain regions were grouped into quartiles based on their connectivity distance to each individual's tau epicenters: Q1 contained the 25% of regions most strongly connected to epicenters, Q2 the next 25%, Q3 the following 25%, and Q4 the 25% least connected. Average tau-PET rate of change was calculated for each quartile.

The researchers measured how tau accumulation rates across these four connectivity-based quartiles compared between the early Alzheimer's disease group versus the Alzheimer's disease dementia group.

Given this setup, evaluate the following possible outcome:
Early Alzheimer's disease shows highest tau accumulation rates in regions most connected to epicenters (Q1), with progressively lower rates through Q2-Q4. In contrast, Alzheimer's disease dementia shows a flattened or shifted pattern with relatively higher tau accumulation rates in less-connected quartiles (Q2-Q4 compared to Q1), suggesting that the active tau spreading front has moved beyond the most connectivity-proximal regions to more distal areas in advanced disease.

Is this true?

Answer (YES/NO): NO